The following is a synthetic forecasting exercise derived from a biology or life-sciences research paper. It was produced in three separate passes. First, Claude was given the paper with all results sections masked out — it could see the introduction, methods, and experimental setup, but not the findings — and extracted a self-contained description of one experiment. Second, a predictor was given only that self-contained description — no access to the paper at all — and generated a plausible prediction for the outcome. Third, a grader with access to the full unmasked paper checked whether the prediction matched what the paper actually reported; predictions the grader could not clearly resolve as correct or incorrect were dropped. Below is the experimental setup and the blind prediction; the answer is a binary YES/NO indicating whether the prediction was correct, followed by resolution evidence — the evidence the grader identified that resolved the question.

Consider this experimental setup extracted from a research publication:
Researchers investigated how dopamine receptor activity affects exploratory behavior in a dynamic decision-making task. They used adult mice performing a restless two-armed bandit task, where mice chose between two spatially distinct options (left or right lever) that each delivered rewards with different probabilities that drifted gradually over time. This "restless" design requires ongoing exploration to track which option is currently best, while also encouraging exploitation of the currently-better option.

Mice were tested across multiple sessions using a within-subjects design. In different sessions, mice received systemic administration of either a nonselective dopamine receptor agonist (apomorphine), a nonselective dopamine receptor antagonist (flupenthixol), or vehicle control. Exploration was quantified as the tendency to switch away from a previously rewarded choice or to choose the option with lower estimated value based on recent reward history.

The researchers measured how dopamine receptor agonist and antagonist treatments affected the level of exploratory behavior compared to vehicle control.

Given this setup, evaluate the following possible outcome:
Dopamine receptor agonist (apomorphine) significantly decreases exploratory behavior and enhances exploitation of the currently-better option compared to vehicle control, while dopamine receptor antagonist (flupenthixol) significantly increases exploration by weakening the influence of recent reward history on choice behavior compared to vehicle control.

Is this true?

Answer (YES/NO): YES